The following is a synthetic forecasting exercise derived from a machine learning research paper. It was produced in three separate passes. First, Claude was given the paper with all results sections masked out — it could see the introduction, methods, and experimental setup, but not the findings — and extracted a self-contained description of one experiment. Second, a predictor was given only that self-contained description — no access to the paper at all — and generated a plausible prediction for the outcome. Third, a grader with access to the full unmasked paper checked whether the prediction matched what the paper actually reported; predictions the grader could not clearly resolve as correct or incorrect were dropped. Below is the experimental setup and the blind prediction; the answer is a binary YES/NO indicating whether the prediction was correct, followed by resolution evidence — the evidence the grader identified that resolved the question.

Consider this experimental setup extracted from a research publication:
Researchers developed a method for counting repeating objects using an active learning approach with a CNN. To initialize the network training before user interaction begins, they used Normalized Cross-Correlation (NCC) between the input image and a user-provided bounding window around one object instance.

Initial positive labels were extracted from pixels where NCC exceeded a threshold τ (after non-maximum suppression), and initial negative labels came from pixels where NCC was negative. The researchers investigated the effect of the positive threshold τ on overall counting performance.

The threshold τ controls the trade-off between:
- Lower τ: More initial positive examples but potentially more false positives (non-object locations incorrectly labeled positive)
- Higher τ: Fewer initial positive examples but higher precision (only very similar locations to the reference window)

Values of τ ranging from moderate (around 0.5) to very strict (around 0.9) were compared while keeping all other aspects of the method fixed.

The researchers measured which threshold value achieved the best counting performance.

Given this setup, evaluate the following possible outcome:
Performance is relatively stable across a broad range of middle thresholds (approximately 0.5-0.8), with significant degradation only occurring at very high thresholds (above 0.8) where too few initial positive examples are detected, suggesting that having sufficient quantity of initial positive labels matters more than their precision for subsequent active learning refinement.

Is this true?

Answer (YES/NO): NO